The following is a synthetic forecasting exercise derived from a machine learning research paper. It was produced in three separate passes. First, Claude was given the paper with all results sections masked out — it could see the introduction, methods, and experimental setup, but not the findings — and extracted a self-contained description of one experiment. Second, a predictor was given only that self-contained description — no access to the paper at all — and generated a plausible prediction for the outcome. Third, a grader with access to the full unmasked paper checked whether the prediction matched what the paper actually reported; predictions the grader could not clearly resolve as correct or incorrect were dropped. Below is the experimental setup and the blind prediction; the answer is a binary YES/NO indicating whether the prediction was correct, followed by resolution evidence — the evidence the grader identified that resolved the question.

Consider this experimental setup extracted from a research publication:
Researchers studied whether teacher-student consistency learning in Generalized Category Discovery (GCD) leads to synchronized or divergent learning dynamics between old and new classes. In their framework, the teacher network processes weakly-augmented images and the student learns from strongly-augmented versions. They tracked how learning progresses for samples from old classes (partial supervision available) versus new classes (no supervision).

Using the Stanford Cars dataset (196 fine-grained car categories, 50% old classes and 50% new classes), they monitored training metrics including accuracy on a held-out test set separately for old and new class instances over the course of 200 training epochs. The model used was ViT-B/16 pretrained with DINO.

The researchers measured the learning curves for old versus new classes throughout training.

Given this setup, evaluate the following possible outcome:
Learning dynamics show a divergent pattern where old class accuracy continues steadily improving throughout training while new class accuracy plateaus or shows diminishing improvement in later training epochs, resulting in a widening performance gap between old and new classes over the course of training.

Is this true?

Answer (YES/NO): NO